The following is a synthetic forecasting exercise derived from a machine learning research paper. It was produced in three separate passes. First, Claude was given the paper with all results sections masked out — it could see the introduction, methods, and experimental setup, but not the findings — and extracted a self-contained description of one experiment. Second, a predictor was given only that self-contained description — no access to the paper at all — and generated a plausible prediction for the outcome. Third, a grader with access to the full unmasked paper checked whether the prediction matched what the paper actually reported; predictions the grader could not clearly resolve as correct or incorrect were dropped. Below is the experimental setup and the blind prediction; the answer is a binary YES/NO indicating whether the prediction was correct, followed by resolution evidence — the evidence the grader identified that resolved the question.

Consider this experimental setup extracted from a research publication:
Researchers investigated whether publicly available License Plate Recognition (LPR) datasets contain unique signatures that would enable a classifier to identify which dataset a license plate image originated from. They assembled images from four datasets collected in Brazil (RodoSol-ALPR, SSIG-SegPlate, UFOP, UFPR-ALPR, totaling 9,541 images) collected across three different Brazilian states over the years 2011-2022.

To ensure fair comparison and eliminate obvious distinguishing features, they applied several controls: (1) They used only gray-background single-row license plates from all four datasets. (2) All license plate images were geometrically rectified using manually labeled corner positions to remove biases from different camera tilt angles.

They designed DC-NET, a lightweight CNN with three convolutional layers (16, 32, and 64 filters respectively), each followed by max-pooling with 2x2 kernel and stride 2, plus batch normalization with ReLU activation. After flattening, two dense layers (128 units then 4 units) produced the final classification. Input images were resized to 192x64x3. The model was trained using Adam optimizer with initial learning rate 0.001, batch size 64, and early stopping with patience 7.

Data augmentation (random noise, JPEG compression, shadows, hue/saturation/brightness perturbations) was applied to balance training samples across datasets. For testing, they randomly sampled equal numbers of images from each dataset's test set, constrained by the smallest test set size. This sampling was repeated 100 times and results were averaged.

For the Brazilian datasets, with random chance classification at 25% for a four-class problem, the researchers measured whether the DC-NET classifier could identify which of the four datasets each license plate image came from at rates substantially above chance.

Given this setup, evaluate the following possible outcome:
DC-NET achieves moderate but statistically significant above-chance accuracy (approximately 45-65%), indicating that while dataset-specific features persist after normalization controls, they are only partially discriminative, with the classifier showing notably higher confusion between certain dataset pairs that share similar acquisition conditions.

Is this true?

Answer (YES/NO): NO